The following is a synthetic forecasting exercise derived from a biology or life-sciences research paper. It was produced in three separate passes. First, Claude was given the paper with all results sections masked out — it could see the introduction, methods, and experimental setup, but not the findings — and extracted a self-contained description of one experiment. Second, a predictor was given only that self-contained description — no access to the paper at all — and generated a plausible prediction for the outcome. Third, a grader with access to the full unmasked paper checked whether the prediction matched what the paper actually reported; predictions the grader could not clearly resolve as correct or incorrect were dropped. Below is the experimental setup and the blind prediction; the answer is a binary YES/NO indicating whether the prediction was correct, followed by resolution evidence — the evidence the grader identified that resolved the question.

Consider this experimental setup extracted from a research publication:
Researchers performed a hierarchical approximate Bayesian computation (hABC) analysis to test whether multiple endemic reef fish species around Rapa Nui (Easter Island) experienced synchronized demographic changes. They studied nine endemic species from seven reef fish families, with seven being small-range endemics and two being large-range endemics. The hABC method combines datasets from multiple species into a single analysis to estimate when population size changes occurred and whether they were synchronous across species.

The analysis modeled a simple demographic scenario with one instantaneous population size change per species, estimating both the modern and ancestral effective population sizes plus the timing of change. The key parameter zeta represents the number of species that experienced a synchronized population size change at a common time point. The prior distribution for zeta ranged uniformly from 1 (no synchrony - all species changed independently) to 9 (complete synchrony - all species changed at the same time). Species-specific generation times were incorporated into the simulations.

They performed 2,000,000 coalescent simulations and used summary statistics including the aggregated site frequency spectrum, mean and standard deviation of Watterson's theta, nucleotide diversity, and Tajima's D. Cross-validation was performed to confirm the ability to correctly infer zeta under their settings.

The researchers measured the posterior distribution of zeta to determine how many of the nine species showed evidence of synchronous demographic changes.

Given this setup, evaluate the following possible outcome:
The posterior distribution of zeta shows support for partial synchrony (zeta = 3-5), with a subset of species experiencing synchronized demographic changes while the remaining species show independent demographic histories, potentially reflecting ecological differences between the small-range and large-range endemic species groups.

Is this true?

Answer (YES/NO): NO